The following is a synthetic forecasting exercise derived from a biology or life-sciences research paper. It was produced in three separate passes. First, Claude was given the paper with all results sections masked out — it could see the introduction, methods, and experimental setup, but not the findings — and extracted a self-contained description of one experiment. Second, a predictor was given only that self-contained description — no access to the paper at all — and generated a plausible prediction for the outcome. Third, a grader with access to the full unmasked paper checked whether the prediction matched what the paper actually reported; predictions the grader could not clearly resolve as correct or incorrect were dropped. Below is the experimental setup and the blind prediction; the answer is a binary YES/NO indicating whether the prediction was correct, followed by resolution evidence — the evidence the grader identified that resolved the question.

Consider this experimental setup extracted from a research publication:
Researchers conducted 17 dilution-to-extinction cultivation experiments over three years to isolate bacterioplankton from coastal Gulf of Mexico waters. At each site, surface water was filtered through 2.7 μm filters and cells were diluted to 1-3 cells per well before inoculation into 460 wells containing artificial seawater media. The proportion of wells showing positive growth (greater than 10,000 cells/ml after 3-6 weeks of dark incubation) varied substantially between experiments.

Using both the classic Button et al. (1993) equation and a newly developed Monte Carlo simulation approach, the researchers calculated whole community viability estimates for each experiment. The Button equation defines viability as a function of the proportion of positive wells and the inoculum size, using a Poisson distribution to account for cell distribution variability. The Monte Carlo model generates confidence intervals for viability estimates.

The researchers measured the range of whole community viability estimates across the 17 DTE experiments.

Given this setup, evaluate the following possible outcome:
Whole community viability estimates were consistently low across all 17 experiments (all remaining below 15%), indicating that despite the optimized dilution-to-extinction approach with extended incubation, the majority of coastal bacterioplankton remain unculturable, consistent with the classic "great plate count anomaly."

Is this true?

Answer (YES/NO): NO